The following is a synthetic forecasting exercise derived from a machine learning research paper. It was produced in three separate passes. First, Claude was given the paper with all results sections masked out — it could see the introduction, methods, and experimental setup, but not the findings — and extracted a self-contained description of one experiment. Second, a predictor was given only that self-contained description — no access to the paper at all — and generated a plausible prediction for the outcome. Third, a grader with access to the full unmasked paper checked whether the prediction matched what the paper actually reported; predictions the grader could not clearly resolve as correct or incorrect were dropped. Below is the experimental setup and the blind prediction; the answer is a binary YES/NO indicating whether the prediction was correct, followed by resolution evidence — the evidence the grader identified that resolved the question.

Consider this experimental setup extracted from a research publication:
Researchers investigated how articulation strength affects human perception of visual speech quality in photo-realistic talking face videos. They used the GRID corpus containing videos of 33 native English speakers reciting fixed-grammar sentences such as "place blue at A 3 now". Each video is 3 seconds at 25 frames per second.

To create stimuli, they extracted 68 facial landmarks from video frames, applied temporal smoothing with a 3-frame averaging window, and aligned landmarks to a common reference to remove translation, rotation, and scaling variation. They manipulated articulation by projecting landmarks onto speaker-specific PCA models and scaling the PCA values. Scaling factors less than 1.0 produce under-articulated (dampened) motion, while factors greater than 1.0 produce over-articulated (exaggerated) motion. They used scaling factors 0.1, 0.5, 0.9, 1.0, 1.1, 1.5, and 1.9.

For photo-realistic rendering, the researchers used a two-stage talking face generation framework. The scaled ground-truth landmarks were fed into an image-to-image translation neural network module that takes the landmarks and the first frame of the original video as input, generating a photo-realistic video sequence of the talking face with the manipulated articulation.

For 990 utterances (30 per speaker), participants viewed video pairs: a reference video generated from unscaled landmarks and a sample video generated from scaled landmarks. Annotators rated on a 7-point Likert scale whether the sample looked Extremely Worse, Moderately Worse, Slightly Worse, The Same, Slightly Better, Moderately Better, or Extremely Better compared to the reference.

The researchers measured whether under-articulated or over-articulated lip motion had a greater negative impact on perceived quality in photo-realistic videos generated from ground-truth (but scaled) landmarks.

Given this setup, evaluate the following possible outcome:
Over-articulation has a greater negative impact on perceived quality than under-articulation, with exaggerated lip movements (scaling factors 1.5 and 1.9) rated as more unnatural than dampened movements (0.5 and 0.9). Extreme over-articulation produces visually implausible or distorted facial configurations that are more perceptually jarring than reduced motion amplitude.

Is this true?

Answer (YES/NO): NO